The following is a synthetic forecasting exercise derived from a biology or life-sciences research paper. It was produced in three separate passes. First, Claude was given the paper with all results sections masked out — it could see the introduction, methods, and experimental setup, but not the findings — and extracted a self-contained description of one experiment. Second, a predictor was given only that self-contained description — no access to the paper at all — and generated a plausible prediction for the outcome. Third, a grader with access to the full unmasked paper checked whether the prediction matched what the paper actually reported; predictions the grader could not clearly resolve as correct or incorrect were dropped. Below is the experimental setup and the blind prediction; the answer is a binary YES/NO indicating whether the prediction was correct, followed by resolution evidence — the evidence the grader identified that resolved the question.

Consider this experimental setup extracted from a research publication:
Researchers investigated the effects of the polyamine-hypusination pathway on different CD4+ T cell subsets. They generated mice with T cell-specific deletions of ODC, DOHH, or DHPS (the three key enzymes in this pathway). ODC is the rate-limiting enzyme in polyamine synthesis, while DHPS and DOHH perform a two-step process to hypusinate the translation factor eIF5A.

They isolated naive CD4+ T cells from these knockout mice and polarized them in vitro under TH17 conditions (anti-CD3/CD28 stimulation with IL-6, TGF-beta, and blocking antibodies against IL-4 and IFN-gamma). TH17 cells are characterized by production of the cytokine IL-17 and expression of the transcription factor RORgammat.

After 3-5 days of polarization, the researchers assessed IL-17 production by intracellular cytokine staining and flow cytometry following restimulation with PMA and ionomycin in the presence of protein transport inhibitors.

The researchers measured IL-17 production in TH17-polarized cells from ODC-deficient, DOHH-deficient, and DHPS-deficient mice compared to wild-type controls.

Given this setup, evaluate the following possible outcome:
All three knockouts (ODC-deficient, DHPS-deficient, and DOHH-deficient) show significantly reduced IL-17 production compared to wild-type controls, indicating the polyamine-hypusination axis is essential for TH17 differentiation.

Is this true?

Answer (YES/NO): YES